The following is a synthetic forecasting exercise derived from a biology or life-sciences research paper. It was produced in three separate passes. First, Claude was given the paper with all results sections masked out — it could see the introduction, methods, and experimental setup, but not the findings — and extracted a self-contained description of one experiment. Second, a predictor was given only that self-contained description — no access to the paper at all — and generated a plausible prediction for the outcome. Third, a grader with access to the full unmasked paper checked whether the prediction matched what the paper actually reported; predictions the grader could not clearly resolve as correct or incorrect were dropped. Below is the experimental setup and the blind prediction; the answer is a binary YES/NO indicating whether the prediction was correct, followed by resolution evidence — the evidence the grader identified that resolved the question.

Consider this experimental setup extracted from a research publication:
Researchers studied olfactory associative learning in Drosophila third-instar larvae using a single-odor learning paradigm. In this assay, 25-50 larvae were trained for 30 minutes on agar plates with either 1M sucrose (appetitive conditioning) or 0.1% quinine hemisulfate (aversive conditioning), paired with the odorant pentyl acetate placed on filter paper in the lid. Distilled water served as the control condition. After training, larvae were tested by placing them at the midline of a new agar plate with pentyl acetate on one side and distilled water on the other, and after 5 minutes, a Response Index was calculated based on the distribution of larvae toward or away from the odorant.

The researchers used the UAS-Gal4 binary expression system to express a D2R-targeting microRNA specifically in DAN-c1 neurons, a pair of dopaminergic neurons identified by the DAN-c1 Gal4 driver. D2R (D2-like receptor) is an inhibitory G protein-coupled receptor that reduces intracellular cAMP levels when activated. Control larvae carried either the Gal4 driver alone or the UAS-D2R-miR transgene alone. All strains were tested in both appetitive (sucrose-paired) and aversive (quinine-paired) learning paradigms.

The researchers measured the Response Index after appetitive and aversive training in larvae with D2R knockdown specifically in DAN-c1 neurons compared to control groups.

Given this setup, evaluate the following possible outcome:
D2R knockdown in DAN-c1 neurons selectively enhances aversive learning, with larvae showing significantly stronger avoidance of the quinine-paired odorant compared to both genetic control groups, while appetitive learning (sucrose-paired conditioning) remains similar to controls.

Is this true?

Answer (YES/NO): NO